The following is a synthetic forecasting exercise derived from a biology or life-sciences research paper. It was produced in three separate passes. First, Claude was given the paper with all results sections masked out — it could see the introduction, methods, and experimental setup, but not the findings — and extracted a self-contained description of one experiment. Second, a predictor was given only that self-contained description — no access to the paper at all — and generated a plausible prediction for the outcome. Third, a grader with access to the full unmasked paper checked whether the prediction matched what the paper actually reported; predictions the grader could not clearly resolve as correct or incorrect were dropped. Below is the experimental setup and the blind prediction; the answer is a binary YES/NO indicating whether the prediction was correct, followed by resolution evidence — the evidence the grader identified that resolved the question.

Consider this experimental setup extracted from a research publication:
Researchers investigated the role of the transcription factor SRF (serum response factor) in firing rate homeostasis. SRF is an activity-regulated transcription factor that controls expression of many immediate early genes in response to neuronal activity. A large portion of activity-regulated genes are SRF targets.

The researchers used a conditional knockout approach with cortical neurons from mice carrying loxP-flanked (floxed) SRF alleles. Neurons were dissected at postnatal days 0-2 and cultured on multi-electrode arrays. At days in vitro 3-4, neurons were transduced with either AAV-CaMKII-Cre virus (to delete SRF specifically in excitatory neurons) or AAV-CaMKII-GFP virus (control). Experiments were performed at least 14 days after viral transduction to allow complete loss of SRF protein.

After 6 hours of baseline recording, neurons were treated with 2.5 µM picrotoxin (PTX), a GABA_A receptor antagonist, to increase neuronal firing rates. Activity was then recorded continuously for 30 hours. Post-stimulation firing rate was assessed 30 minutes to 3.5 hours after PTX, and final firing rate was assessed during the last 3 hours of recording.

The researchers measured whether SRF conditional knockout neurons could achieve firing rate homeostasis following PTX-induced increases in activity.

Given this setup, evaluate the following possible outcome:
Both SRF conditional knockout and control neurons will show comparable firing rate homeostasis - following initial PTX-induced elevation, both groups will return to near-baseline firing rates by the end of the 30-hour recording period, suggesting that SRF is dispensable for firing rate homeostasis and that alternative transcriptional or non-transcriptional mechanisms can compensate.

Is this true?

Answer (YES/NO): YES